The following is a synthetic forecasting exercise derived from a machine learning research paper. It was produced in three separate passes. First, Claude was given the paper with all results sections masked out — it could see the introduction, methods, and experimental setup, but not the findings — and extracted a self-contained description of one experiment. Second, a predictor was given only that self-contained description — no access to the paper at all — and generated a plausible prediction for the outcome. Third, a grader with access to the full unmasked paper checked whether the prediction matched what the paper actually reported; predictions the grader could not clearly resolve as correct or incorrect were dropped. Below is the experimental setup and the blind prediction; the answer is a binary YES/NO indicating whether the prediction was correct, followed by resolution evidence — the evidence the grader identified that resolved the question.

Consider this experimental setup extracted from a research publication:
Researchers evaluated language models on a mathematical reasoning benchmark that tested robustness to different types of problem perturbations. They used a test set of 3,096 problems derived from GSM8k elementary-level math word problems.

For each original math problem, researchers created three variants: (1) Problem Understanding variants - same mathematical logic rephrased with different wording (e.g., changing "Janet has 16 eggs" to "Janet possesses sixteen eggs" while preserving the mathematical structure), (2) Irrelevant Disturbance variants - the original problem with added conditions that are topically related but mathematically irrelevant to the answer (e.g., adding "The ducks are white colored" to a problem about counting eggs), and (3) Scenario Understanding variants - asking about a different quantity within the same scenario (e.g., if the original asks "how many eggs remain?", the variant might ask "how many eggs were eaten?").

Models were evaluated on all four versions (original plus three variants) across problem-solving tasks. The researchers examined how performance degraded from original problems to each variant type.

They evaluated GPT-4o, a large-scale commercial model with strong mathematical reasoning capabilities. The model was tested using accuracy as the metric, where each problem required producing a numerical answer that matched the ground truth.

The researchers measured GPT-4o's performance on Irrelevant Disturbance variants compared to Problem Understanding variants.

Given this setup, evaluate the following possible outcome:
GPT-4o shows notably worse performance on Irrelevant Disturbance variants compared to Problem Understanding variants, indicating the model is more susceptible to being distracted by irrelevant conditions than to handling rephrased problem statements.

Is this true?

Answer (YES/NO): NO